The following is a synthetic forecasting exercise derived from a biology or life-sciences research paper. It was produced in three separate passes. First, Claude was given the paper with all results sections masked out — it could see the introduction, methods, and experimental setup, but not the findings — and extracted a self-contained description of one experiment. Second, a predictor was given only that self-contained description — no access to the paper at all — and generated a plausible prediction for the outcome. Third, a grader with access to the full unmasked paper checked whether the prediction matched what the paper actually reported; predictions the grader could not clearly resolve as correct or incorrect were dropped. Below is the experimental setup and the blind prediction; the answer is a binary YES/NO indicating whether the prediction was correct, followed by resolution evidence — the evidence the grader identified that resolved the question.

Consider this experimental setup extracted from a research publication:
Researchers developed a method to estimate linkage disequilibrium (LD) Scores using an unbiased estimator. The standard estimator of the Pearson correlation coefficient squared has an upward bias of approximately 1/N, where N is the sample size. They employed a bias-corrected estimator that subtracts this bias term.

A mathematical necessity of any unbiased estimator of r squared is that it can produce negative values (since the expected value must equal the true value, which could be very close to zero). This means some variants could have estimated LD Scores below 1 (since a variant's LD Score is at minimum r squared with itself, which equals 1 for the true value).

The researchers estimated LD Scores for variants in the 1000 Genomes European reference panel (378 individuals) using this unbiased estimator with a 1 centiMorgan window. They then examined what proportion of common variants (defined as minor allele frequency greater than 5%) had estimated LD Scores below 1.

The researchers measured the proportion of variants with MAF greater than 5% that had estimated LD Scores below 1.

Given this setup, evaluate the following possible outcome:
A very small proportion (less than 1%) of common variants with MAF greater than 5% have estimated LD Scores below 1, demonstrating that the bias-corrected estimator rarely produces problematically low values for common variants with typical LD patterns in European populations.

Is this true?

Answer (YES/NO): YES